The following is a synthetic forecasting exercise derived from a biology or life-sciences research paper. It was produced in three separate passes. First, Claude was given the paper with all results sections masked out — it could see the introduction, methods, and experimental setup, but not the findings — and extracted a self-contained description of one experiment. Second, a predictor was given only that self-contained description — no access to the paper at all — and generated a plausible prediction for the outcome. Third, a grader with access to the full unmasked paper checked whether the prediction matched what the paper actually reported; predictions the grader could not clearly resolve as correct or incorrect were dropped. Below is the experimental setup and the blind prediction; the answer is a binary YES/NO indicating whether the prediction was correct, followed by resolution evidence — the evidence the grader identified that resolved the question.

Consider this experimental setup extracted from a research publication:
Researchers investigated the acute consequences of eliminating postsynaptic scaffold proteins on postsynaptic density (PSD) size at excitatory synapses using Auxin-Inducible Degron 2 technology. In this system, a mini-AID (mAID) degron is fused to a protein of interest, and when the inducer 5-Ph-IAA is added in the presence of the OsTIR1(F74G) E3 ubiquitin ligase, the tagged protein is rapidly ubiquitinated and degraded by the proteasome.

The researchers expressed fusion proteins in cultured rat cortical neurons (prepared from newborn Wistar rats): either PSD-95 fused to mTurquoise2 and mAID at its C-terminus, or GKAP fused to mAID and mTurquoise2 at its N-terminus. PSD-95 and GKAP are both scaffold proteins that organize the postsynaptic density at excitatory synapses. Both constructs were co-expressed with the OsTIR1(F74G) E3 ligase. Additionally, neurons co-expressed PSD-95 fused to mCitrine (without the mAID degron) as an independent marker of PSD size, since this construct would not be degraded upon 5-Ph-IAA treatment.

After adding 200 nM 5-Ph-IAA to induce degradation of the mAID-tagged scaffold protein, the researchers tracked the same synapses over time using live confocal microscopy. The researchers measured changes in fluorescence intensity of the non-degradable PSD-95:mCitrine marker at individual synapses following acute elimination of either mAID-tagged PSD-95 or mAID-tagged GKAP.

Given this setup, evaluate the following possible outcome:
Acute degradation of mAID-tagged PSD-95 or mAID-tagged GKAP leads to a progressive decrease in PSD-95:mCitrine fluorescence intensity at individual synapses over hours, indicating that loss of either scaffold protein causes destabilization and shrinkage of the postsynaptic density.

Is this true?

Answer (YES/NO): NO